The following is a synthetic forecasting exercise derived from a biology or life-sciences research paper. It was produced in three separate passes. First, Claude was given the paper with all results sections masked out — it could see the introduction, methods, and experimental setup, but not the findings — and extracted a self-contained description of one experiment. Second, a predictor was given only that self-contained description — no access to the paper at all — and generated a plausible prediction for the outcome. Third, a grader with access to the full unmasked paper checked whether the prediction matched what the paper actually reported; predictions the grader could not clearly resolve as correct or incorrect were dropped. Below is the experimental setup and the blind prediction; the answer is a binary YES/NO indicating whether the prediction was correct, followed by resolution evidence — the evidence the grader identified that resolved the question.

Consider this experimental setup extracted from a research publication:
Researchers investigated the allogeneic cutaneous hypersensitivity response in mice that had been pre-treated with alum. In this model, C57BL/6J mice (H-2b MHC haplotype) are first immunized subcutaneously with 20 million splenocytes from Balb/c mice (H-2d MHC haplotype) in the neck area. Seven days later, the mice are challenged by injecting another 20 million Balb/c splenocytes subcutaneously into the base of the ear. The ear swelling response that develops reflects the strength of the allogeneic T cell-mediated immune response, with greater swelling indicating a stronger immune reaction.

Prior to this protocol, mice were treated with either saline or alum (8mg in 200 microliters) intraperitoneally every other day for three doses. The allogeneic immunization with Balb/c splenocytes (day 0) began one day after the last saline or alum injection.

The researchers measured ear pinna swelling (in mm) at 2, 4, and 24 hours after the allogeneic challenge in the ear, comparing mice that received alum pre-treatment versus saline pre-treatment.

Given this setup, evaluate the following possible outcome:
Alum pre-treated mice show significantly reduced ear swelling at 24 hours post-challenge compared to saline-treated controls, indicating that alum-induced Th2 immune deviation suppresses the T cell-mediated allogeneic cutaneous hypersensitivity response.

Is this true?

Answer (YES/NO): NO